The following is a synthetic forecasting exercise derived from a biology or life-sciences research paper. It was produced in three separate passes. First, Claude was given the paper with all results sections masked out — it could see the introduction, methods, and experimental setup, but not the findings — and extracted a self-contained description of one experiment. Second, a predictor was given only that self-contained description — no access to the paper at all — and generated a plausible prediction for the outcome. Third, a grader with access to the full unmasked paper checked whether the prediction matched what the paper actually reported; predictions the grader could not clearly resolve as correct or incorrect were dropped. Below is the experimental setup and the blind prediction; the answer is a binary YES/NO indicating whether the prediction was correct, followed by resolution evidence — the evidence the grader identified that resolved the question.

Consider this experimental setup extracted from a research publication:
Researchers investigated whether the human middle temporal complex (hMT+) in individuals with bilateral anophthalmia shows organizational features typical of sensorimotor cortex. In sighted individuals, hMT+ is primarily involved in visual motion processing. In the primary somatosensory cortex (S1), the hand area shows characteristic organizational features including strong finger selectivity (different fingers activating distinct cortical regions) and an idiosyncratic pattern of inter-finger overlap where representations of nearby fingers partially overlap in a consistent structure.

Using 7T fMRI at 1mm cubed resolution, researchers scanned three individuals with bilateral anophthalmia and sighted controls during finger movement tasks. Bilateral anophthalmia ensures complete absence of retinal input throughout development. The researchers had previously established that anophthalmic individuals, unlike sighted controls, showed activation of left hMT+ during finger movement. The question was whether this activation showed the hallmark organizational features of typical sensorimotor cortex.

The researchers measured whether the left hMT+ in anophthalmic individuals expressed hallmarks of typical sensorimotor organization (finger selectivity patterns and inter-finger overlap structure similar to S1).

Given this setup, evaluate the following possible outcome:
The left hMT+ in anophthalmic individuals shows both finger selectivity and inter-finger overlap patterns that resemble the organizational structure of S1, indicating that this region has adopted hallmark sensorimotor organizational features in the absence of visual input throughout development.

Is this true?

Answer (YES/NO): NO